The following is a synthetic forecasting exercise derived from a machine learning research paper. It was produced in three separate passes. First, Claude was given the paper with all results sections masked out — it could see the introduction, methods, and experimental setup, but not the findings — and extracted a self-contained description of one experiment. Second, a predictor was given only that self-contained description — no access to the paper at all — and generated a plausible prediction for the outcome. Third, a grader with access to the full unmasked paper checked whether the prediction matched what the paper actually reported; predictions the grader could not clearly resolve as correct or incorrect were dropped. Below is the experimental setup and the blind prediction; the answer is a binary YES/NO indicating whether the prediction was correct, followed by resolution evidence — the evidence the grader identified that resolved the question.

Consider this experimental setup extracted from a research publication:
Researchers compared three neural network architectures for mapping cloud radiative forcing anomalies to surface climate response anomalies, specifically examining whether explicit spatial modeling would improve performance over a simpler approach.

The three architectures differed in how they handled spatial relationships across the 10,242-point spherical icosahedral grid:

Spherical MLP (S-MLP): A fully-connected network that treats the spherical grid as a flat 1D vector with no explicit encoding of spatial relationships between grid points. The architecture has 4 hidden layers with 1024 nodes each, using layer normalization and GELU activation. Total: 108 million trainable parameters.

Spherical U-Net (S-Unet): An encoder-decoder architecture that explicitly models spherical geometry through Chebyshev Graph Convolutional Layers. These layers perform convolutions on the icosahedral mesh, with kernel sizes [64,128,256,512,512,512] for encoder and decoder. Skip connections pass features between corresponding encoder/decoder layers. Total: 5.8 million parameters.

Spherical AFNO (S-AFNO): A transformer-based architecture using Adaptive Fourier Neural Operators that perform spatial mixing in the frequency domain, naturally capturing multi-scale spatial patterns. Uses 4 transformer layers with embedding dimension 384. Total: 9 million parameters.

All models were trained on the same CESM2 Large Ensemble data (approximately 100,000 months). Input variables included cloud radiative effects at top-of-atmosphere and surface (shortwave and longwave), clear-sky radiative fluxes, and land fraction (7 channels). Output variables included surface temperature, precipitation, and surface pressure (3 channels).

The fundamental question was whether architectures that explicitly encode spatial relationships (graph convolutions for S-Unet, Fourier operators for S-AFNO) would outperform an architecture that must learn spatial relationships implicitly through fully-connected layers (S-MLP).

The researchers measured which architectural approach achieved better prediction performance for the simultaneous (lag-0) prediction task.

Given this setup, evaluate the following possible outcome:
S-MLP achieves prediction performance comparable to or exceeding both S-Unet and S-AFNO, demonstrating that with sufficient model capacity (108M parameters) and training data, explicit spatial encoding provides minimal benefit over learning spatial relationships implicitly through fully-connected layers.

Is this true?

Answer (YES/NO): YES